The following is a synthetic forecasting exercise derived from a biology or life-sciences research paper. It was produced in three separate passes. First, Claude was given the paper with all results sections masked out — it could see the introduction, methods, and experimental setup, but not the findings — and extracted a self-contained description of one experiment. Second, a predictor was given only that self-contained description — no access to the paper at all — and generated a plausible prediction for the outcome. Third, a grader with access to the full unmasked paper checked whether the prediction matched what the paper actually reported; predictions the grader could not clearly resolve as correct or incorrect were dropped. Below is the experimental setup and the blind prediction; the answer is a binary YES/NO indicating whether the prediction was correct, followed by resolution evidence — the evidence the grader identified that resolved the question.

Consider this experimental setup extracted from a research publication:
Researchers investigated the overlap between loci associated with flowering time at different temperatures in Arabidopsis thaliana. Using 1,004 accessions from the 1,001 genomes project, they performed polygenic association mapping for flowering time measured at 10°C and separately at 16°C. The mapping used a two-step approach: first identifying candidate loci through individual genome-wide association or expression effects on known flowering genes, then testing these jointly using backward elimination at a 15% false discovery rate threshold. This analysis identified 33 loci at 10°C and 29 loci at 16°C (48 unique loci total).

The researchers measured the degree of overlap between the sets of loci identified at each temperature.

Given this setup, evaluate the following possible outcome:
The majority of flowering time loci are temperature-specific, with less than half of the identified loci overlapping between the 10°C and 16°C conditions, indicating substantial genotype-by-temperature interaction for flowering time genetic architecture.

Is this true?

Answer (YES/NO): YES